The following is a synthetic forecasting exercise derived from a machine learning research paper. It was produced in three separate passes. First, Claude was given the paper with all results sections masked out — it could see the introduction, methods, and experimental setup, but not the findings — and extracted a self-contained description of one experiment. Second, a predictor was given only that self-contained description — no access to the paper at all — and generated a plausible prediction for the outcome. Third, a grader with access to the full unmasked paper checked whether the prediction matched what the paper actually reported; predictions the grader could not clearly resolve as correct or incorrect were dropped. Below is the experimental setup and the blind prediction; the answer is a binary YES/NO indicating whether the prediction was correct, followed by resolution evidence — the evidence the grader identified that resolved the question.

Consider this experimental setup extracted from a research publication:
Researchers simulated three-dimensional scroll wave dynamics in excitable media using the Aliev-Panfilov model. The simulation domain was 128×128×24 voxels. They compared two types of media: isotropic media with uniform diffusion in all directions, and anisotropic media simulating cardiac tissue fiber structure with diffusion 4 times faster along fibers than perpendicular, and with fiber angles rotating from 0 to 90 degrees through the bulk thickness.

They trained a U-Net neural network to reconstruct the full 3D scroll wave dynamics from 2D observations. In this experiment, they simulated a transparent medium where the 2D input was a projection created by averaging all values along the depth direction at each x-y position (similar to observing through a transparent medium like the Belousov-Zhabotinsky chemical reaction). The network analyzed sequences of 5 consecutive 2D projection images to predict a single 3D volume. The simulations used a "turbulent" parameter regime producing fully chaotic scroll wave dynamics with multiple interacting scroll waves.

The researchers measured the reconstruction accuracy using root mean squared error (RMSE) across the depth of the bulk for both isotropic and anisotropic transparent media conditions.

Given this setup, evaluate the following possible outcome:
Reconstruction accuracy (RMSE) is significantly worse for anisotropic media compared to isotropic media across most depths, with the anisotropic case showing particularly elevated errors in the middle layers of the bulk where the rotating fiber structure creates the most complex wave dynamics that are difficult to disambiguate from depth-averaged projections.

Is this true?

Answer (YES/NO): NO